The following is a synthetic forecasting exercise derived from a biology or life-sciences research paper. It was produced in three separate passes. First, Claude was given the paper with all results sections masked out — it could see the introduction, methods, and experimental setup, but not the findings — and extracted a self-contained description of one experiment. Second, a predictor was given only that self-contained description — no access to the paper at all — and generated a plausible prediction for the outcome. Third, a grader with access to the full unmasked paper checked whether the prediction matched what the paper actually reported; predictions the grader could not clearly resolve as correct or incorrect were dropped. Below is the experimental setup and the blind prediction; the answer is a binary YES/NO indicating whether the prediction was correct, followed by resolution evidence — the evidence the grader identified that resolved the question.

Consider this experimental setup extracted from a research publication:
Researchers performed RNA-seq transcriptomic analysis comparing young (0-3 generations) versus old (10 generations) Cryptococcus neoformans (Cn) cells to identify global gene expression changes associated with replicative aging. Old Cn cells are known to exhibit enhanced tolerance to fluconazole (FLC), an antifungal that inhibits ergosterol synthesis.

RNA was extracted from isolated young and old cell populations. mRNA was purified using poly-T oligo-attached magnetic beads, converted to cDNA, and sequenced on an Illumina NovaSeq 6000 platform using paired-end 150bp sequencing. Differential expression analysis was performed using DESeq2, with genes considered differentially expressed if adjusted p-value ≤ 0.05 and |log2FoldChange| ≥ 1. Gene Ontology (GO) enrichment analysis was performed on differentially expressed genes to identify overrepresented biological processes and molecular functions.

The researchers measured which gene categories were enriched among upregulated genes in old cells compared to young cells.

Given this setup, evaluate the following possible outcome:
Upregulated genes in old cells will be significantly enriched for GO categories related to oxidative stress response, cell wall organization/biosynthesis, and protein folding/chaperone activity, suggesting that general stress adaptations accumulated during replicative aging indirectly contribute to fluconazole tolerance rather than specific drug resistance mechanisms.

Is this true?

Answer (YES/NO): NO